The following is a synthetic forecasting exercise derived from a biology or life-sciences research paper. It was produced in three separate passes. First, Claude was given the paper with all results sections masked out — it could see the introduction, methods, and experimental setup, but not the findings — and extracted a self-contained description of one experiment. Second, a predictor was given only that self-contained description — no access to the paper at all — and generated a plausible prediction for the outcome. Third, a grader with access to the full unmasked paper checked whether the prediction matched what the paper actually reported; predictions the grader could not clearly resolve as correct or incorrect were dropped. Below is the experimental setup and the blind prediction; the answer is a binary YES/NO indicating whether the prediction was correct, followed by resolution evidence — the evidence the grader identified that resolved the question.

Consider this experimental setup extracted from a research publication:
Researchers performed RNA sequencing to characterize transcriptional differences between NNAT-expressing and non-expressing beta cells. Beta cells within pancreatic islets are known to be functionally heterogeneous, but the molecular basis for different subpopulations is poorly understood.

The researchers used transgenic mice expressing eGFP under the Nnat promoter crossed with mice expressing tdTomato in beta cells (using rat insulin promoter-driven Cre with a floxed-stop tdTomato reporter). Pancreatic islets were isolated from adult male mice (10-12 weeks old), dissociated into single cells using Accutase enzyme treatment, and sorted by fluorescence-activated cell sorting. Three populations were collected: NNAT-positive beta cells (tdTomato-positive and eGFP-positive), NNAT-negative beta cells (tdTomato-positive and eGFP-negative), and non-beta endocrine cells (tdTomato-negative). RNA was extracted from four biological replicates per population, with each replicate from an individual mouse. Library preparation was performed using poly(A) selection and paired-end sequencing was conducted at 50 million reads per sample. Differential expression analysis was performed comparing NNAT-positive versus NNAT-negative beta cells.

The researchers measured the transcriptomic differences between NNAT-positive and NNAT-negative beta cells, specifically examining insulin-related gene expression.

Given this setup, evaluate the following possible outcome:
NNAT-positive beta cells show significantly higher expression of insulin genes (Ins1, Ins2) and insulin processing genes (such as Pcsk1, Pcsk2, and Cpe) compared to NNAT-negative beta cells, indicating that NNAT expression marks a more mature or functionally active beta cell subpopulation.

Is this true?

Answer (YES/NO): NO